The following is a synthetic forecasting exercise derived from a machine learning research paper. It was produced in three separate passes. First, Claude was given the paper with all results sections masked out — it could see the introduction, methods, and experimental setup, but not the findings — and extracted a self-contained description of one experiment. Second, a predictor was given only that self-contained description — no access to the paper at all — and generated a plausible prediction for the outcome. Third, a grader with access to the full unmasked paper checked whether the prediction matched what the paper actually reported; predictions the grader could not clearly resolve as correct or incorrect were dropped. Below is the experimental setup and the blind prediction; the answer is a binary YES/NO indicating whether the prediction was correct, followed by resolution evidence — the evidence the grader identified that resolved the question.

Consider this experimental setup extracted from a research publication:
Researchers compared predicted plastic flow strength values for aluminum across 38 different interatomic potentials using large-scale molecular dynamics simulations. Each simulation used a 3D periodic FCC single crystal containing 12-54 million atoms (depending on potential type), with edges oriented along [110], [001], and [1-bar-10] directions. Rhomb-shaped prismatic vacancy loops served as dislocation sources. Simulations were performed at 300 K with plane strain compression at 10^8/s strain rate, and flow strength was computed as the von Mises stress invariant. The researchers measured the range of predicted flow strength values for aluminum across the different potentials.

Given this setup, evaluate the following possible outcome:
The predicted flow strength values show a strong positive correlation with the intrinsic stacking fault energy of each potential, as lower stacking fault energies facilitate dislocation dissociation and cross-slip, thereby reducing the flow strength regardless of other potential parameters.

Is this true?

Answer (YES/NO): NO